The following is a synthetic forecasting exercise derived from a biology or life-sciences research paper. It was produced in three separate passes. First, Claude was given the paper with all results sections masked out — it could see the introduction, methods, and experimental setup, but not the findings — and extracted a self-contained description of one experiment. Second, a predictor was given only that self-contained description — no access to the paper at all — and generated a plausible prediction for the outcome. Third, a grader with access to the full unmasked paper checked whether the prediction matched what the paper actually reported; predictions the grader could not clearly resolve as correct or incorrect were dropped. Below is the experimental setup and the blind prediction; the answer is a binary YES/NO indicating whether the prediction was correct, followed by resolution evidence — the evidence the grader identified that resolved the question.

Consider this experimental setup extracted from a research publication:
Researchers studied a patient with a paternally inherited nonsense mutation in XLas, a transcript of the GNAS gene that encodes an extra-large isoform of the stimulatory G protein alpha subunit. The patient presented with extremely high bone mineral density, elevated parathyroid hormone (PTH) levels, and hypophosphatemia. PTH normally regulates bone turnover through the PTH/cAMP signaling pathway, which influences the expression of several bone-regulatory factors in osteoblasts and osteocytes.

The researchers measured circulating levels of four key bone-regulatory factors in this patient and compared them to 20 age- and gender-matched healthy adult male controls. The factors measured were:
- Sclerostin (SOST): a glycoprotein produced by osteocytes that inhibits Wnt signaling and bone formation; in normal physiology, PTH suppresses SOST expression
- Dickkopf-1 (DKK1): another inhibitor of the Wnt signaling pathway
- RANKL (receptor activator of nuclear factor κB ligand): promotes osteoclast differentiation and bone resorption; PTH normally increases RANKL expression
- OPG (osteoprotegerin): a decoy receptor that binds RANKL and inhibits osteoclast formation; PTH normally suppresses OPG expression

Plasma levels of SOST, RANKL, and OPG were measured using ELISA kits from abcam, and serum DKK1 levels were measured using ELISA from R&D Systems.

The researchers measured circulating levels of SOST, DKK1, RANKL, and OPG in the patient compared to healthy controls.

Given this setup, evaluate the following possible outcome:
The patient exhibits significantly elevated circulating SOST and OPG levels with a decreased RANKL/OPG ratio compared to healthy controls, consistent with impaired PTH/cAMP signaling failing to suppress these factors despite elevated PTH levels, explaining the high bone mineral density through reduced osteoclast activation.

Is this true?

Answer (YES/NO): YES